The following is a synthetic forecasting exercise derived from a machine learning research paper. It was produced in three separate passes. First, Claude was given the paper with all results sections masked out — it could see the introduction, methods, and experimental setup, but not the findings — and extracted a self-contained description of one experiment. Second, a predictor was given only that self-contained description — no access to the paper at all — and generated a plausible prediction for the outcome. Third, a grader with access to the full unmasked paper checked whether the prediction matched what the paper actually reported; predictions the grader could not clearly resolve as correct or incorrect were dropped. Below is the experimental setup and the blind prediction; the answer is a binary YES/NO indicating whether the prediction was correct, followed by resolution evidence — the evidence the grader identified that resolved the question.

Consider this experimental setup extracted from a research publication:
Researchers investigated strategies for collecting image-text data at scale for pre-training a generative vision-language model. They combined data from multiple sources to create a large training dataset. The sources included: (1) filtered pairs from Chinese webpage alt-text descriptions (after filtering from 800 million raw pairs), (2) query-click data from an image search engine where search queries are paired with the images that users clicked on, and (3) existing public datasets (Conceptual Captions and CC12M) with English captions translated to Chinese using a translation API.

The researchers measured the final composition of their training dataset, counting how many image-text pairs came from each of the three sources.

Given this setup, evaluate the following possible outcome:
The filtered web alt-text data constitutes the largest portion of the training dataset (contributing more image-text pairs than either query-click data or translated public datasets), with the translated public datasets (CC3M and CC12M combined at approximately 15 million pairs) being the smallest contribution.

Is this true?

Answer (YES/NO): YES